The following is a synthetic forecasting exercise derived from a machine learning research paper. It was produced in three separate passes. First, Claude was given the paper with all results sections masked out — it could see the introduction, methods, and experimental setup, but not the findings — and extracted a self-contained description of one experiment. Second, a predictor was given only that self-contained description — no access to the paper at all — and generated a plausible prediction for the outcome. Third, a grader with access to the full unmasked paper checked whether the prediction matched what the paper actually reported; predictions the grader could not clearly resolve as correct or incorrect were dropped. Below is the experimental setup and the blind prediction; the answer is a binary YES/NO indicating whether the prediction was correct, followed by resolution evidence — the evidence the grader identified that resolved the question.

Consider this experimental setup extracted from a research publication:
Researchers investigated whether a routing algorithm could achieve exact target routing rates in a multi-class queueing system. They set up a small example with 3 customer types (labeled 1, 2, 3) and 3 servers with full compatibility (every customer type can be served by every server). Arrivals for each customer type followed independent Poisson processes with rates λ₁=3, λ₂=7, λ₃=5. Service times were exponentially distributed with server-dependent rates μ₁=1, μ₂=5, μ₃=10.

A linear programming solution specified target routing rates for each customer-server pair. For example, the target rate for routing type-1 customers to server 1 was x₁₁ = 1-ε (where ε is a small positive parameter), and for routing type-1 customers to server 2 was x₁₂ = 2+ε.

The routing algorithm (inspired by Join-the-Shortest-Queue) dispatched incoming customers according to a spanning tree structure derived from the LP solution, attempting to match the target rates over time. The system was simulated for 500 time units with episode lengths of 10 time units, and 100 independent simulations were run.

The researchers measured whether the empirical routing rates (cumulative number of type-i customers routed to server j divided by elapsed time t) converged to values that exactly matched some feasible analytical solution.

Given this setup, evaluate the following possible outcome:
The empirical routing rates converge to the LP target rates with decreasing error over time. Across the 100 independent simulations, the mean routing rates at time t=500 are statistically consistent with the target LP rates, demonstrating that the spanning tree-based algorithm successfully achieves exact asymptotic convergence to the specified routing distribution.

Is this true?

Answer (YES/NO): NO